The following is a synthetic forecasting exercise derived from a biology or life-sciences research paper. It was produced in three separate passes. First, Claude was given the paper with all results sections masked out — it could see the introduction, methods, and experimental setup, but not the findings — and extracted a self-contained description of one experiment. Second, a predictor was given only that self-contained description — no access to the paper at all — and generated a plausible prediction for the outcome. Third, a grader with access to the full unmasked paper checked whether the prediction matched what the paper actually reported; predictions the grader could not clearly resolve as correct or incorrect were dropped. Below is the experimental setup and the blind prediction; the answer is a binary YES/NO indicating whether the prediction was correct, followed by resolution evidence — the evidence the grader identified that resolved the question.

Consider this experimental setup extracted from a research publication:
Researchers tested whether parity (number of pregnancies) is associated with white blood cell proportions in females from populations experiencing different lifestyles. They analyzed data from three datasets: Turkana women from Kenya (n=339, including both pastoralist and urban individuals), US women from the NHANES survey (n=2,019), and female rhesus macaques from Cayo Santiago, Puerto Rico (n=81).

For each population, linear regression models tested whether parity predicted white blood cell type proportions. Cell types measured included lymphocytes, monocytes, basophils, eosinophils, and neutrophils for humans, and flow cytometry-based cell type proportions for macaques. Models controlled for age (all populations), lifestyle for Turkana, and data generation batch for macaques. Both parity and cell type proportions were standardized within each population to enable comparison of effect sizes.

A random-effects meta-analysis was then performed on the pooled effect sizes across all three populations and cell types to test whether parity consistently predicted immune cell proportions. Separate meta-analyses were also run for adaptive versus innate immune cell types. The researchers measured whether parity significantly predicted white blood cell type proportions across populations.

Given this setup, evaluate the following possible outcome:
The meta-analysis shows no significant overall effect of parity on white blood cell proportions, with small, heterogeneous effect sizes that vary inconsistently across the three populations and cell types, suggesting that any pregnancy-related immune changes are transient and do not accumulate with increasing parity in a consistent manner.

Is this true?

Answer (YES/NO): NO